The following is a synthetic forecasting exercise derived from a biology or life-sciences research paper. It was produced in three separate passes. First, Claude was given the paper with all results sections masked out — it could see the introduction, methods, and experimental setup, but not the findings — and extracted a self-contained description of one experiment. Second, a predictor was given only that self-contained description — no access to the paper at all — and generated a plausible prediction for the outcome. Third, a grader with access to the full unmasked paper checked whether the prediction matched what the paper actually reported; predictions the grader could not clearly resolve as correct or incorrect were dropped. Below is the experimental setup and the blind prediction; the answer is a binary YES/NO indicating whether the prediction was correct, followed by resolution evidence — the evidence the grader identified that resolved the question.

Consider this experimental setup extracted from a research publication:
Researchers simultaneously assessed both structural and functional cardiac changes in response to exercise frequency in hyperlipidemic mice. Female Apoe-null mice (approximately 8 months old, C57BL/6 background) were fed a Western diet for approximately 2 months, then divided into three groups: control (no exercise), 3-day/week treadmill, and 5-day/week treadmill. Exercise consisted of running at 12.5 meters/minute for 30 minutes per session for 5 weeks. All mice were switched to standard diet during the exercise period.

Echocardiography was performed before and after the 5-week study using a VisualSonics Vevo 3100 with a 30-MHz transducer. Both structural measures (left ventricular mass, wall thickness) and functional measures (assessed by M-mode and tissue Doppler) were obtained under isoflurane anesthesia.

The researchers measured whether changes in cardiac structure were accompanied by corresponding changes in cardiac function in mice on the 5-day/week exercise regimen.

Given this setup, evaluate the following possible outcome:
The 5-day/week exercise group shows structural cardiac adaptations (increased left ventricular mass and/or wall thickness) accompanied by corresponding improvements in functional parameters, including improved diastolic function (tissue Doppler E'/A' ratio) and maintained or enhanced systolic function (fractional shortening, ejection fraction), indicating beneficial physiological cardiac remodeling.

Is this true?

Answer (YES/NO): NO